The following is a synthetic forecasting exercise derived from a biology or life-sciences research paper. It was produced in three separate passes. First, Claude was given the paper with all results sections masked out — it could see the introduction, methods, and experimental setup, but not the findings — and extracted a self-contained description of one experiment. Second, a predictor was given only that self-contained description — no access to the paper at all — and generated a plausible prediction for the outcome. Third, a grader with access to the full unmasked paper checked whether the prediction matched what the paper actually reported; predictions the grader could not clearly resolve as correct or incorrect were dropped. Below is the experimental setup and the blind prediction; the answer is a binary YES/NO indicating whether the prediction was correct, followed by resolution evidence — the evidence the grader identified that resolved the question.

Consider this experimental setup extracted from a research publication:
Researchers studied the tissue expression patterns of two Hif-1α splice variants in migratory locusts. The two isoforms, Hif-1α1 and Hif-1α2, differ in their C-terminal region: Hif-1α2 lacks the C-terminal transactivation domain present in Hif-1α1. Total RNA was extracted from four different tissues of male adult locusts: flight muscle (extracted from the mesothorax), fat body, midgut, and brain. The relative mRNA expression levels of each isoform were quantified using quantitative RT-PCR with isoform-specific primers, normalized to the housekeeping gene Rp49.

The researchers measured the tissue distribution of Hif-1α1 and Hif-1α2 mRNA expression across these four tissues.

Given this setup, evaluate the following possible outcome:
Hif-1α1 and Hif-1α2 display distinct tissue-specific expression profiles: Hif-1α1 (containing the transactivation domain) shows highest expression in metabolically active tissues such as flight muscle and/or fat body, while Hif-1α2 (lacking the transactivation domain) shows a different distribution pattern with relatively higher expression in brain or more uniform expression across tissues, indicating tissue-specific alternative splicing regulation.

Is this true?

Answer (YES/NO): NO